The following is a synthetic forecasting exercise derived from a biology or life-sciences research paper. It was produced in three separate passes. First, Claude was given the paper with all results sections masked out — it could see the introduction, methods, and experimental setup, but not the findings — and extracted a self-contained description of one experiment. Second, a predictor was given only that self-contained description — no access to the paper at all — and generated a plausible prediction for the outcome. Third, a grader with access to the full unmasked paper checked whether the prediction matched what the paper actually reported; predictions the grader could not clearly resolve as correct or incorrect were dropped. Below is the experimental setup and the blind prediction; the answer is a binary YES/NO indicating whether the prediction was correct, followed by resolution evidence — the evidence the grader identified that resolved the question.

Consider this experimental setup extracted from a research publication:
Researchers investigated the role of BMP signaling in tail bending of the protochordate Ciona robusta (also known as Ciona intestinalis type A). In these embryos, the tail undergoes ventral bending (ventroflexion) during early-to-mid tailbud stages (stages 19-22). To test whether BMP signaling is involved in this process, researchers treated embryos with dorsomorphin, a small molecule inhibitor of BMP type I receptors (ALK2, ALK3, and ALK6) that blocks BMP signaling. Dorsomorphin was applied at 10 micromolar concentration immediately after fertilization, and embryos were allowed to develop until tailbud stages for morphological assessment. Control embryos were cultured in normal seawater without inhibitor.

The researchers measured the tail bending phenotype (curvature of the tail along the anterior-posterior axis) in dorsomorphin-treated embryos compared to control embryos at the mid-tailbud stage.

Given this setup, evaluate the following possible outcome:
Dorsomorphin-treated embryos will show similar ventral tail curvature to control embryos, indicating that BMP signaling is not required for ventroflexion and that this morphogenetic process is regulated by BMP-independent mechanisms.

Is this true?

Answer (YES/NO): NO